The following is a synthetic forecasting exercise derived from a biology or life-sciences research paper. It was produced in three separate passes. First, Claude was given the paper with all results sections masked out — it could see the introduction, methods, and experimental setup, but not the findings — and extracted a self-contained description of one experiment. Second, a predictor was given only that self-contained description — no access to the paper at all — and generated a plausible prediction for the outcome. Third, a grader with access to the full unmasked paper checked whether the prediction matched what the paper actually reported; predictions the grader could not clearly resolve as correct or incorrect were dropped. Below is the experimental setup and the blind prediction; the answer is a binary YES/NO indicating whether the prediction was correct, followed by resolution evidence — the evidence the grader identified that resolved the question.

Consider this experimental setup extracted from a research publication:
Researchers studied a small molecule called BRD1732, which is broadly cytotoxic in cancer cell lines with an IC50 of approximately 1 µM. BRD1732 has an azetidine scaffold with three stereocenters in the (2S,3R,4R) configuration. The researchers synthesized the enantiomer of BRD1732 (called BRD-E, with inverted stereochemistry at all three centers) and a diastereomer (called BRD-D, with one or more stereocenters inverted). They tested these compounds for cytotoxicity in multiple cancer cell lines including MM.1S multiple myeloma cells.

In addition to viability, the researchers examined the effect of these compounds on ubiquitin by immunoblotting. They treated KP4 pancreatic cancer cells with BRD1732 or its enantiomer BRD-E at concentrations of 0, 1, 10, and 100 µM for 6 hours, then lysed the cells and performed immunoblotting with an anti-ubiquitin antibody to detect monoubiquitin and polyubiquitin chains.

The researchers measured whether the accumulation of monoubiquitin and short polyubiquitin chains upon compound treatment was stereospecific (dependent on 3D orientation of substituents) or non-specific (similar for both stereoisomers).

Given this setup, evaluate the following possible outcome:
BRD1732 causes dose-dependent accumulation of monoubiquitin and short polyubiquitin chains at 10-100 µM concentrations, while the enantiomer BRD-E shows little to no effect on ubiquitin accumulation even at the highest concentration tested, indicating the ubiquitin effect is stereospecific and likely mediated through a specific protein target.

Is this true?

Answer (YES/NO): NO